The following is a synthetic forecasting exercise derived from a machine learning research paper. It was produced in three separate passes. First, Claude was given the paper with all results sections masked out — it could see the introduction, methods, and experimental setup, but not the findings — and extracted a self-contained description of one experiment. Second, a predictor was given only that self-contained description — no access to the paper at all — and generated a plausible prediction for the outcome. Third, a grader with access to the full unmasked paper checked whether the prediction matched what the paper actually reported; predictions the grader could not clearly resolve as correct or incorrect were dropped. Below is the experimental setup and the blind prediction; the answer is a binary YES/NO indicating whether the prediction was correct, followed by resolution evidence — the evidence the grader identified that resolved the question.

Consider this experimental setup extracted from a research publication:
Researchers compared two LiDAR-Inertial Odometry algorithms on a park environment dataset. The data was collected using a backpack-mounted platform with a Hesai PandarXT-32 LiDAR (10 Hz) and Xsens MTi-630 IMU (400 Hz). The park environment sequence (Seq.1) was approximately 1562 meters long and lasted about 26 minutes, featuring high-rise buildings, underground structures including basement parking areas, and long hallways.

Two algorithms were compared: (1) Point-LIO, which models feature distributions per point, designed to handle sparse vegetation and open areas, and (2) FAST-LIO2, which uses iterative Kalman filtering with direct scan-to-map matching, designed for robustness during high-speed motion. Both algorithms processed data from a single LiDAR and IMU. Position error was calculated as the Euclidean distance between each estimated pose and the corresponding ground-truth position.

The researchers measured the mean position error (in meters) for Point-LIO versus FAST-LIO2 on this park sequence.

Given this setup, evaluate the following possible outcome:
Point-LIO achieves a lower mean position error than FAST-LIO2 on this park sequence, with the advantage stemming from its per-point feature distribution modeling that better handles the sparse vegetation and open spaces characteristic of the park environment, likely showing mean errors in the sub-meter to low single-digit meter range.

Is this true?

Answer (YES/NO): YES